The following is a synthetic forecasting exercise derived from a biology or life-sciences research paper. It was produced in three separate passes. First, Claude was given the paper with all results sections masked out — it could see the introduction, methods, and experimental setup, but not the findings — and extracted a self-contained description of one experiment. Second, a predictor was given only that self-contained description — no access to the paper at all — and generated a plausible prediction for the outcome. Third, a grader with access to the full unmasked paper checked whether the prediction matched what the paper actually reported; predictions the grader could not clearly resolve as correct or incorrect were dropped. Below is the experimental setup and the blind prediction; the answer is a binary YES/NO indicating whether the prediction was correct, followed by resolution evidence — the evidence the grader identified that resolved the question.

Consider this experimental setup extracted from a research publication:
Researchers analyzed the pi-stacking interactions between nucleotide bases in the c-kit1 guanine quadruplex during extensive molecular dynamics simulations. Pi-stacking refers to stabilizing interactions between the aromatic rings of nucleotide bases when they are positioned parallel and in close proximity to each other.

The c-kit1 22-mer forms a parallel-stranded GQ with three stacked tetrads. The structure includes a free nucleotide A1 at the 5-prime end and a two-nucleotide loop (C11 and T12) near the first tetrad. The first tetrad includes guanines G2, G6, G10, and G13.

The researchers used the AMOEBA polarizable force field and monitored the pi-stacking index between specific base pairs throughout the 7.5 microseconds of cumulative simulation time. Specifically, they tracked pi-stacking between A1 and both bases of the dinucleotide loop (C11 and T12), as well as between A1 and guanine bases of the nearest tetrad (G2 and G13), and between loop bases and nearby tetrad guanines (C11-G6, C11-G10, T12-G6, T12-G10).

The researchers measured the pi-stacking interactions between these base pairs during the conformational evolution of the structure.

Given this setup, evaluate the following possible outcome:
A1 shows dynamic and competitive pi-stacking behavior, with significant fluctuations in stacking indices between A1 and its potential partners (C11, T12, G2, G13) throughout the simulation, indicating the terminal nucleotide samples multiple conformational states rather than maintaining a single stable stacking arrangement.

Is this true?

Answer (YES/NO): NO